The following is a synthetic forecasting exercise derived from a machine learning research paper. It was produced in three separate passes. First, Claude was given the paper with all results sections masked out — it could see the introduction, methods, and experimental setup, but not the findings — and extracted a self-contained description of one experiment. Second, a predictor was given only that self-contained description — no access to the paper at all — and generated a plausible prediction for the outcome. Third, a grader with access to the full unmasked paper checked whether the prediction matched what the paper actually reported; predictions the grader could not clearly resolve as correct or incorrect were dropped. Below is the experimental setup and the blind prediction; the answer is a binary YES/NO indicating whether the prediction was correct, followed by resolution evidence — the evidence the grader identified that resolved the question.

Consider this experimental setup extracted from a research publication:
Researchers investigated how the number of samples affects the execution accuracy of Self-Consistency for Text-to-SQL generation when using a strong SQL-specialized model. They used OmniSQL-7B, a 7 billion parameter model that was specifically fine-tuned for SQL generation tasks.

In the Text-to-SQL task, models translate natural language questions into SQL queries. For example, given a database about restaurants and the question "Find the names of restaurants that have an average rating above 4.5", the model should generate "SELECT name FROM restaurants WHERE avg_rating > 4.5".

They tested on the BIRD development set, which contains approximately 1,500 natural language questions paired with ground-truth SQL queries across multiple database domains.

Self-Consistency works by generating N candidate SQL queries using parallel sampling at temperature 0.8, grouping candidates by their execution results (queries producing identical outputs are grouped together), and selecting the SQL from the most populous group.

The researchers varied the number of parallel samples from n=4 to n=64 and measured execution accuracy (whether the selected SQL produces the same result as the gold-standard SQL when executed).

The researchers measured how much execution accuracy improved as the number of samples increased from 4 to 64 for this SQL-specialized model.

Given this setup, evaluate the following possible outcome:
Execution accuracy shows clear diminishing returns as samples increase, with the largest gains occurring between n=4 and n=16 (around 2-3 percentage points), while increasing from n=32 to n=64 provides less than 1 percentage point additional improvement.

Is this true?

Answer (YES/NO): NO